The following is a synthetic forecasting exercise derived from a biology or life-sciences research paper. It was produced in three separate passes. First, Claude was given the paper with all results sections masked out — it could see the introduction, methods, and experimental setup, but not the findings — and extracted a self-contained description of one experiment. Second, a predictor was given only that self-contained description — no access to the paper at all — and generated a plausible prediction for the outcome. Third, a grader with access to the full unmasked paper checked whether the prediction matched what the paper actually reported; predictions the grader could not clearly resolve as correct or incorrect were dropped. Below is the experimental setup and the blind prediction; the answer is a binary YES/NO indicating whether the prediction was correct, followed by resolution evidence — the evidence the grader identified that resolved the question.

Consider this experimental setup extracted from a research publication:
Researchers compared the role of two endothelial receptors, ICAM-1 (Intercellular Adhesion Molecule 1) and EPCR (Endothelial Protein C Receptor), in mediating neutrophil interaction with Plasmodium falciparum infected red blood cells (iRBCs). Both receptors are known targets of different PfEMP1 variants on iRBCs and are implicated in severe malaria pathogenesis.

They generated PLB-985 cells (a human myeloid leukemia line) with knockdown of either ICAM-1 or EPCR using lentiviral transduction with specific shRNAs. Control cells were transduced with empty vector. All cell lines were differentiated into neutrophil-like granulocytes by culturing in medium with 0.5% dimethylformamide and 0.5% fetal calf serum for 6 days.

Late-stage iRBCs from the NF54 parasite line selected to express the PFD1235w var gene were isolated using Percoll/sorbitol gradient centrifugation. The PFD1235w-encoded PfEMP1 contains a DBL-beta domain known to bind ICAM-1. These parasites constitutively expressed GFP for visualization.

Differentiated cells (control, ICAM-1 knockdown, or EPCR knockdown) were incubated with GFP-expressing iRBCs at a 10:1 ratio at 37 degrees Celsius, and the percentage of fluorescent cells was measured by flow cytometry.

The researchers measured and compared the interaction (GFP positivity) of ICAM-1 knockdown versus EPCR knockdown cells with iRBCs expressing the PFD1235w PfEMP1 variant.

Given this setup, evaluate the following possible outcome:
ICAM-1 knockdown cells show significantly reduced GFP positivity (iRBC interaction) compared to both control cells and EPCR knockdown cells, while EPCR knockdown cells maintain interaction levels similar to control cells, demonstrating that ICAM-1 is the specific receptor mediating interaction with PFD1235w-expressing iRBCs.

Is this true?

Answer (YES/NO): NO